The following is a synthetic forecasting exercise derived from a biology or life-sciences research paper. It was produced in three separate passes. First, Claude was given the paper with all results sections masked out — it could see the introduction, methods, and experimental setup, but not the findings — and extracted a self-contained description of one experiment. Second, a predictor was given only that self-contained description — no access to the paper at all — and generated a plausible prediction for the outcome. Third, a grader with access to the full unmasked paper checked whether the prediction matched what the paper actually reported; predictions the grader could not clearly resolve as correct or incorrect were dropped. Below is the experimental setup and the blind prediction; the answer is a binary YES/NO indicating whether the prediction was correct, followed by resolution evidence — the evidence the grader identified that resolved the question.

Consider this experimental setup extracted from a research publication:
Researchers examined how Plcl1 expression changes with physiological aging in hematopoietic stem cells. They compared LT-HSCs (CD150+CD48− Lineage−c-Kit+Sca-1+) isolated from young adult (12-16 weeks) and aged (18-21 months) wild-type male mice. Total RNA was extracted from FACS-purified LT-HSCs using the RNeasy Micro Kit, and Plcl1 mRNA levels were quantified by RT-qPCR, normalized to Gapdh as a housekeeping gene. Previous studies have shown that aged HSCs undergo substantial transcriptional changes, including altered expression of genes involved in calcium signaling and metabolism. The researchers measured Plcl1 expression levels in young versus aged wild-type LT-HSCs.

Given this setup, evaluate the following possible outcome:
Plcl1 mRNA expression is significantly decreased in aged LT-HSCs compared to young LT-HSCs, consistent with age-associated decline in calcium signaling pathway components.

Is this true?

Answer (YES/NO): NO